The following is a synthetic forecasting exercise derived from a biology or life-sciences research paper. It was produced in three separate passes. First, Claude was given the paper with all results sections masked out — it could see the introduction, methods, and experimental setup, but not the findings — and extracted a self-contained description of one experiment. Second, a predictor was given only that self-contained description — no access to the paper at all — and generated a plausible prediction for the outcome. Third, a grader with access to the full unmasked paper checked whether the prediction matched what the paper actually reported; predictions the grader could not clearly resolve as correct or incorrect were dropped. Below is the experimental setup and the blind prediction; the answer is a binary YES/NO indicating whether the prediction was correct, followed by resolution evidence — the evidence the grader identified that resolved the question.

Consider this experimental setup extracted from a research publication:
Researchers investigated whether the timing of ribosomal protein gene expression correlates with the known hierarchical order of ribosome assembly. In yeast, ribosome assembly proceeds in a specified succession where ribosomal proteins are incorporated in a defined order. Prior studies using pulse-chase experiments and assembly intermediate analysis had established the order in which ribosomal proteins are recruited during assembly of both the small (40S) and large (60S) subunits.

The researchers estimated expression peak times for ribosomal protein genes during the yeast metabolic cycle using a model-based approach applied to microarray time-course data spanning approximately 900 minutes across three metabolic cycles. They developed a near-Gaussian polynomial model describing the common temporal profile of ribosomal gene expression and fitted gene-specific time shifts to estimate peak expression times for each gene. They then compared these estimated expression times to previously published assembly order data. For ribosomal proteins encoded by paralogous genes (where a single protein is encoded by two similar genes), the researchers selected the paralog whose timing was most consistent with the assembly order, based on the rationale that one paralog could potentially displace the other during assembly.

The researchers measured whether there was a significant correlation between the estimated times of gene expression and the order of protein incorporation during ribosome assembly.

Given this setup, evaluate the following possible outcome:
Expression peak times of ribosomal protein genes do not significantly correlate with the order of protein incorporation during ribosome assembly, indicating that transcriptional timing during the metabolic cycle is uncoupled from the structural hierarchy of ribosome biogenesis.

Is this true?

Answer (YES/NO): NO